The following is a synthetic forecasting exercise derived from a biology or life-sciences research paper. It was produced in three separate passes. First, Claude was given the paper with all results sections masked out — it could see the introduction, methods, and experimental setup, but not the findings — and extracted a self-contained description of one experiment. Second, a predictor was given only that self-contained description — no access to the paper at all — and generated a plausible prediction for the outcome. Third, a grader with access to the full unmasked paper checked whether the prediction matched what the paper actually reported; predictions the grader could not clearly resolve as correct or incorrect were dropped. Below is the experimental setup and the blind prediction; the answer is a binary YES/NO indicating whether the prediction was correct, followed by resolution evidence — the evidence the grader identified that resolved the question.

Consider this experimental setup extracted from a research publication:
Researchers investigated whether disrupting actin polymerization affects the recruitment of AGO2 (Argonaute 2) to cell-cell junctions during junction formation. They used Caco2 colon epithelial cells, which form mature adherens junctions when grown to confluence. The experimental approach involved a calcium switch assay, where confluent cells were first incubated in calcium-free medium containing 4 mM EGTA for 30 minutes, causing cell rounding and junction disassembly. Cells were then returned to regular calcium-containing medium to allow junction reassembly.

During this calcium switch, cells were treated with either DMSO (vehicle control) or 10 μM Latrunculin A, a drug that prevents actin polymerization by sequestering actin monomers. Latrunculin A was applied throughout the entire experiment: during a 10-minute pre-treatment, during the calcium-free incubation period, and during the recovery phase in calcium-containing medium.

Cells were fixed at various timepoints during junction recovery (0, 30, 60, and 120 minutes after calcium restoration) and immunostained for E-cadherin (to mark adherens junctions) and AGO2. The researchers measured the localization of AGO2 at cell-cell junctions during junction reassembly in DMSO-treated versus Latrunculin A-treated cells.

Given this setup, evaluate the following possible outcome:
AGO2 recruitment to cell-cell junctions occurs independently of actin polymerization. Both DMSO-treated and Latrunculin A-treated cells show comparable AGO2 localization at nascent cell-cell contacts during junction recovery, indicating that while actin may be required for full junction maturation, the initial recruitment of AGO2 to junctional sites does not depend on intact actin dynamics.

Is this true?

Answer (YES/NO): NO